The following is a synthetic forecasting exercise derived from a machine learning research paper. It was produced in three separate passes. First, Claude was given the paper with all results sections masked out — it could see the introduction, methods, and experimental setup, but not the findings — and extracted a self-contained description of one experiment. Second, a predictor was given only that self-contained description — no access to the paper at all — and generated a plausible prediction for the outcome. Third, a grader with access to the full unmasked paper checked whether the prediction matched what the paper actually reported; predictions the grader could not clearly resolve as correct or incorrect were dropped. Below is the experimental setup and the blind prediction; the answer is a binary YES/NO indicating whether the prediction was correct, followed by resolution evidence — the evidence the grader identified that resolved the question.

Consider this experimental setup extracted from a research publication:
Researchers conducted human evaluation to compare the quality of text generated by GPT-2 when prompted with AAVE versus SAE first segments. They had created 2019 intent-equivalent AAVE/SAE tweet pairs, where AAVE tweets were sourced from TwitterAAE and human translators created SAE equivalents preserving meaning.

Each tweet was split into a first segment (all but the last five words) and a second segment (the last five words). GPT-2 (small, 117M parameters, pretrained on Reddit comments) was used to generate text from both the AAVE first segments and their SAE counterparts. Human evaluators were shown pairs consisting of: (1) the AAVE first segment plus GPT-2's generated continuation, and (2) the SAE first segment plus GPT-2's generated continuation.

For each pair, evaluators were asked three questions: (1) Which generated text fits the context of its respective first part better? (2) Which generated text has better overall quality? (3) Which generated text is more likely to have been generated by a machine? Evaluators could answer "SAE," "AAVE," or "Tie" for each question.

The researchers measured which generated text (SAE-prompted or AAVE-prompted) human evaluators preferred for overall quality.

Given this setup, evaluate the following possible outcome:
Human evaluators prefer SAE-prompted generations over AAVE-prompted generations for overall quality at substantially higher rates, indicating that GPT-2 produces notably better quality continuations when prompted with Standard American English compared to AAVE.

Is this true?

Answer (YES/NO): YES